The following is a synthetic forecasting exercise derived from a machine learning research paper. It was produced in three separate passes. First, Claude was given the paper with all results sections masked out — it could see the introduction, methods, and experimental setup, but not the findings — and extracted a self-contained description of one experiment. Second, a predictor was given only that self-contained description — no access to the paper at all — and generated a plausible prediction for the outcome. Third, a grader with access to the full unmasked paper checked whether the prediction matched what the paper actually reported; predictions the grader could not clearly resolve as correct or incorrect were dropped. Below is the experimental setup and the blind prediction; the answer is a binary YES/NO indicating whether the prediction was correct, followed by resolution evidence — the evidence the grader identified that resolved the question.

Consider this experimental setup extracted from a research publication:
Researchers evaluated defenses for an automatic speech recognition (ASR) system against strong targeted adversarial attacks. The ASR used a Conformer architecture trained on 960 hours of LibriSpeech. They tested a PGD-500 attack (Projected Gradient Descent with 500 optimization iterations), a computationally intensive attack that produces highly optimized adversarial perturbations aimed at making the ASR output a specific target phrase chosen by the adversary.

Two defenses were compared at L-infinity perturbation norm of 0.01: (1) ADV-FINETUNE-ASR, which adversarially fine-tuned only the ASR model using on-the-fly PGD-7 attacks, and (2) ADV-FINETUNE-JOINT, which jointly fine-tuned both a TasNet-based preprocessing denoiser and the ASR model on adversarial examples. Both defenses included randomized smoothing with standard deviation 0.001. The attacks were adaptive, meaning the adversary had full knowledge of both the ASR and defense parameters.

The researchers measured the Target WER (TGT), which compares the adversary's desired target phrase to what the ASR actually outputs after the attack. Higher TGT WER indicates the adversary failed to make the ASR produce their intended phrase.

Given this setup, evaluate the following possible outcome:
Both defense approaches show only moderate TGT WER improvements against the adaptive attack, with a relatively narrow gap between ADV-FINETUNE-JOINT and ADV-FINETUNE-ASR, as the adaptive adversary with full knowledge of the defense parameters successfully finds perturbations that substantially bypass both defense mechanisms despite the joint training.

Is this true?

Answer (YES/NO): NO